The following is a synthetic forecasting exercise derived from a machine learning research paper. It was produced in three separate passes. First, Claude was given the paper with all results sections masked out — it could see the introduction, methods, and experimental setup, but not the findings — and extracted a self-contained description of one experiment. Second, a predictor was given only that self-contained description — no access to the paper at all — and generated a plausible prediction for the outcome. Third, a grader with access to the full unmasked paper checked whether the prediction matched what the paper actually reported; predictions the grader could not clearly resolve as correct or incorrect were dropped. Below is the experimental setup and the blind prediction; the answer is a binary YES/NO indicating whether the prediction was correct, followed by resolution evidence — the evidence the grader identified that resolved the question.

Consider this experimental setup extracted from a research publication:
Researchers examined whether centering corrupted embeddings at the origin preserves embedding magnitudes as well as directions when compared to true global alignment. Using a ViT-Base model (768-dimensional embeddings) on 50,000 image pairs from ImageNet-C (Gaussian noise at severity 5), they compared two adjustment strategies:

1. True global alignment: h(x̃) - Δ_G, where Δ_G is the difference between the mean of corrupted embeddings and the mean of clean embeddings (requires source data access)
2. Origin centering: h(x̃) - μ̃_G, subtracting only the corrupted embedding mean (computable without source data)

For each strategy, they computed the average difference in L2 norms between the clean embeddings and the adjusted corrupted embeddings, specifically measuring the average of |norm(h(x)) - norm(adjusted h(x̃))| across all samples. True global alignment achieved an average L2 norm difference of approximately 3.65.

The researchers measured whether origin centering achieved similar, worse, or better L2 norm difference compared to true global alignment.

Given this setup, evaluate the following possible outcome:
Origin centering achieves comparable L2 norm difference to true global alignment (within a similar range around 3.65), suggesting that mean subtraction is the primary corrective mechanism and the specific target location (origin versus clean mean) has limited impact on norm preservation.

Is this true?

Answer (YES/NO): YES